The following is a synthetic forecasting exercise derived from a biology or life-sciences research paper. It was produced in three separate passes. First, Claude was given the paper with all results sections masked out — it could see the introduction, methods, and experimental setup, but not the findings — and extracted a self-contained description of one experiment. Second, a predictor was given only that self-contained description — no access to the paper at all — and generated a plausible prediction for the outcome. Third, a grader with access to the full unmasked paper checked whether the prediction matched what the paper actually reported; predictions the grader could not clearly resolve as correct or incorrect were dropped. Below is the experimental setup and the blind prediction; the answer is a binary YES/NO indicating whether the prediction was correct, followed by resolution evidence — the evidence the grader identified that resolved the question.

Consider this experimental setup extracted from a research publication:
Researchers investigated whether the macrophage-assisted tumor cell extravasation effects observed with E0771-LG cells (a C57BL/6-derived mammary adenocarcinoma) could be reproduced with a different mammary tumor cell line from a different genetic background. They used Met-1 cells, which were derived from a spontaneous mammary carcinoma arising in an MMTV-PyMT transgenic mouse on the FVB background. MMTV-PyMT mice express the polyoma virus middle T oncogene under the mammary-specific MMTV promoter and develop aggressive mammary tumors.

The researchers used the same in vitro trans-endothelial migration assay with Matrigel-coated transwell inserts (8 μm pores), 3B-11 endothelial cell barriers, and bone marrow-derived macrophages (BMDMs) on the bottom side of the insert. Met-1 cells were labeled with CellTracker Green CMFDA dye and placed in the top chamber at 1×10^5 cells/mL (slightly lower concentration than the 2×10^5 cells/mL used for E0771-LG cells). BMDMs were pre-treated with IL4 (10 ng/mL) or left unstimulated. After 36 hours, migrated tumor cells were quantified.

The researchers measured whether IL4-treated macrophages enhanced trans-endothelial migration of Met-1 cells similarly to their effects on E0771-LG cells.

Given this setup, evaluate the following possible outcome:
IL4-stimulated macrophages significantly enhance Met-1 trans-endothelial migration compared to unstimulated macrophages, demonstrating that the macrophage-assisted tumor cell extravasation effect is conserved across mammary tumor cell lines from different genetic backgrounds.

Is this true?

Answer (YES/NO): YES